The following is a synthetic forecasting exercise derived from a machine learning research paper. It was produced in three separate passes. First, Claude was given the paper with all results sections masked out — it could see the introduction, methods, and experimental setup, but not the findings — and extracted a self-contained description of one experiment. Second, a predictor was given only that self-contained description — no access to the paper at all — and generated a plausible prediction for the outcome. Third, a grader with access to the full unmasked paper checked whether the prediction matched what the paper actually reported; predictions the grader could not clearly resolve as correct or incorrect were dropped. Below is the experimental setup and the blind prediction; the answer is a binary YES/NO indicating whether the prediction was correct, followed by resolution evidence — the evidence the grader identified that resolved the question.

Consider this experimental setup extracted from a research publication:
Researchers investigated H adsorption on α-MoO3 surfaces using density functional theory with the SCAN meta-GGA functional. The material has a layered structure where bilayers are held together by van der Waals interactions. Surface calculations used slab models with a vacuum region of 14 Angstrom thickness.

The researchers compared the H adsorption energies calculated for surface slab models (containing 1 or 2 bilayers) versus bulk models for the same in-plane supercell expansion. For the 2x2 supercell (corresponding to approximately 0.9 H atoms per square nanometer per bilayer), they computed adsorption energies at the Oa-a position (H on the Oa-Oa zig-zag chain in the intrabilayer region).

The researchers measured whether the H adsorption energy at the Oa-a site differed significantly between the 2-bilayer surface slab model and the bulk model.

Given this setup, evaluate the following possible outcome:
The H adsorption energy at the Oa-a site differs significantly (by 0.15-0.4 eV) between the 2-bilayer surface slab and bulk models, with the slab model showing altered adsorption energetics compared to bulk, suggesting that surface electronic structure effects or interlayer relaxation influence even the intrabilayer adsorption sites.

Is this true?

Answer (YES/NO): NO